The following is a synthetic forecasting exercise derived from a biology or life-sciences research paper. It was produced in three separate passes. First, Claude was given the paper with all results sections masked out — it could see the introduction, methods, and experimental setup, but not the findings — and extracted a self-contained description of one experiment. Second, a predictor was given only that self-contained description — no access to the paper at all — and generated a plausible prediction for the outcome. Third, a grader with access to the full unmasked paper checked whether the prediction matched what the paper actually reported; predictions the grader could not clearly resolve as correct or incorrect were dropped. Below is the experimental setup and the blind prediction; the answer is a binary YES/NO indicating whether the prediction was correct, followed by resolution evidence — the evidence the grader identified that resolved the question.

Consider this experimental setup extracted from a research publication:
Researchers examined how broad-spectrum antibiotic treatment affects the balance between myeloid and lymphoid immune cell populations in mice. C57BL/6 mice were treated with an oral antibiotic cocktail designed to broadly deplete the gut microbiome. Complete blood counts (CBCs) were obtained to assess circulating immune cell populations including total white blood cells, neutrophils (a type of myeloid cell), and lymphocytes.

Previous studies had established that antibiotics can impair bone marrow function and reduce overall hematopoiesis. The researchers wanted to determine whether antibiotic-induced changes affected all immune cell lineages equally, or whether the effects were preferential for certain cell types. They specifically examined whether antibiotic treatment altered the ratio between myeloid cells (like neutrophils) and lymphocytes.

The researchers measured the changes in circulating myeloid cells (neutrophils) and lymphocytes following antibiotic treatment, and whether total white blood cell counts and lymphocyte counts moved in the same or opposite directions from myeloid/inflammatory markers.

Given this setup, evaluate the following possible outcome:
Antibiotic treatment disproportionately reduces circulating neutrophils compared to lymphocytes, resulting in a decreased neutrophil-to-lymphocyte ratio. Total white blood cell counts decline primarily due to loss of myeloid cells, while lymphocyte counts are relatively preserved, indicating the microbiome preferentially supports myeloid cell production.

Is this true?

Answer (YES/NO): NO